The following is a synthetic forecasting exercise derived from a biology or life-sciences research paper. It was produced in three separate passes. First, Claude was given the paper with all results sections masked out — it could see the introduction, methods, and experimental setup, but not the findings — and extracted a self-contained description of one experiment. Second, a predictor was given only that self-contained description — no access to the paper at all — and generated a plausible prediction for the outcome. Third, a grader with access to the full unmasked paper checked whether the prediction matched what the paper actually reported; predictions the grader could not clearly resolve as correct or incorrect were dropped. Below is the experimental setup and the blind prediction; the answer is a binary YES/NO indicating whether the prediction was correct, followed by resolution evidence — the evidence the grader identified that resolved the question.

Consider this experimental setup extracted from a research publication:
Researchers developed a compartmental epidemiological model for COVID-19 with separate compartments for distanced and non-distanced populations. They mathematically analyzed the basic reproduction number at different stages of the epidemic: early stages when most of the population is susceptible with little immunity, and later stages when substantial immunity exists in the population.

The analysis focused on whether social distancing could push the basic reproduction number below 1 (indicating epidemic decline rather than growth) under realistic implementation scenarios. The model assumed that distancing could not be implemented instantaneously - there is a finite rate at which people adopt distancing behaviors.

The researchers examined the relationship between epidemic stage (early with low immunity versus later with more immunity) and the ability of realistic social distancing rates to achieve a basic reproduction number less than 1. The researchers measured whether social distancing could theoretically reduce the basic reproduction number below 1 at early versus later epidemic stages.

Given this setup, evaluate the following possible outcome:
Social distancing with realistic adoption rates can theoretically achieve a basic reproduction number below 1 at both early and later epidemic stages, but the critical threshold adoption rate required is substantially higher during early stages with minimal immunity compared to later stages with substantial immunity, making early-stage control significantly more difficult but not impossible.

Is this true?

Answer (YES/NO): NO